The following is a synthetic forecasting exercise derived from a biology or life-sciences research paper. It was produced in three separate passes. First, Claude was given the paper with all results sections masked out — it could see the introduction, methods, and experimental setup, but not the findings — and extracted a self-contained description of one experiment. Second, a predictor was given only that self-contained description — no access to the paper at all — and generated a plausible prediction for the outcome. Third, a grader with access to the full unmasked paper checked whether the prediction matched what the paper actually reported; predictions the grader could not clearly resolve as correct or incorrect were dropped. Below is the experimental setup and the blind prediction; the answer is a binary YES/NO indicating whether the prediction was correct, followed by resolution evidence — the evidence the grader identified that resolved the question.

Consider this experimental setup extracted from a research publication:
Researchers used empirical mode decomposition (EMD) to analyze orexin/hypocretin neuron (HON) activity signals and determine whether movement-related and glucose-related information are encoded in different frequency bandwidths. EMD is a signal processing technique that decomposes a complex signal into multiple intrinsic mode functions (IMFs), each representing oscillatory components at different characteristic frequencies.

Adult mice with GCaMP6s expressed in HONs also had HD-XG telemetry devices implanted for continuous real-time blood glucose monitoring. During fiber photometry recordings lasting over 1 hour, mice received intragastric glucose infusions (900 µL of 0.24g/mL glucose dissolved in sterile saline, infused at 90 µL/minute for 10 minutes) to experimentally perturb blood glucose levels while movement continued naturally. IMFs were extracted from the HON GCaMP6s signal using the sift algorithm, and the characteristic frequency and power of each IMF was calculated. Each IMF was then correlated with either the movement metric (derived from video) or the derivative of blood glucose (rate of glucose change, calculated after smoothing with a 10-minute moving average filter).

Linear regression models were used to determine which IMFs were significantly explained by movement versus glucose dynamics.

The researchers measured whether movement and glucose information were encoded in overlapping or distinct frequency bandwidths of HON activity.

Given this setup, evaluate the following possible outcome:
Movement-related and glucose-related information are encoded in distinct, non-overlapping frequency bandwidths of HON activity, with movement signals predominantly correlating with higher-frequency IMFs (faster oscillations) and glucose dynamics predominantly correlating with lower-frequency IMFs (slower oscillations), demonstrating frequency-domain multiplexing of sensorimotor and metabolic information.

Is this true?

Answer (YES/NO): YES